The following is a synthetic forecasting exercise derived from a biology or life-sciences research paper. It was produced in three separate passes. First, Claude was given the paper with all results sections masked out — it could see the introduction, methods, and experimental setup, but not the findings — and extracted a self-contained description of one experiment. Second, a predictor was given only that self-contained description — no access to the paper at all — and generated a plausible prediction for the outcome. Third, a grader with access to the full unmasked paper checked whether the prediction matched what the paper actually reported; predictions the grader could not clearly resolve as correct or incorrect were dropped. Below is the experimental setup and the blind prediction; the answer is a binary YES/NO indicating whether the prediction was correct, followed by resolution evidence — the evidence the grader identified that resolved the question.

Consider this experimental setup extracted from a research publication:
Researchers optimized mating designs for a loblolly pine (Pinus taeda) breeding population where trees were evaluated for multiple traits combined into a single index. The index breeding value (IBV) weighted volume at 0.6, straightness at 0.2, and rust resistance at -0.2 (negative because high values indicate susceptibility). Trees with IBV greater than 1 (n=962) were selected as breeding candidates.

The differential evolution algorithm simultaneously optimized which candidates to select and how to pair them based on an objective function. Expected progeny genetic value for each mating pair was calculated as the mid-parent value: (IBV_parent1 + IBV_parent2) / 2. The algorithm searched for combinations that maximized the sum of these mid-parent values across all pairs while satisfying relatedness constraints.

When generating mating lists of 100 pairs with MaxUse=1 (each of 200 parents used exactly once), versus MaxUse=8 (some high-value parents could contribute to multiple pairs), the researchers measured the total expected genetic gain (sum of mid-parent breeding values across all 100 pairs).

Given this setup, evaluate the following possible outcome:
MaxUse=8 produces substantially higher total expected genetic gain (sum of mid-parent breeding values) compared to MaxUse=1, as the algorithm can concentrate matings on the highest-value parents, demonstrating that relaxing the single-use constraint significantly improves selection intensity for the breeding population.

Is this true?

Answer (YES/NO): NO